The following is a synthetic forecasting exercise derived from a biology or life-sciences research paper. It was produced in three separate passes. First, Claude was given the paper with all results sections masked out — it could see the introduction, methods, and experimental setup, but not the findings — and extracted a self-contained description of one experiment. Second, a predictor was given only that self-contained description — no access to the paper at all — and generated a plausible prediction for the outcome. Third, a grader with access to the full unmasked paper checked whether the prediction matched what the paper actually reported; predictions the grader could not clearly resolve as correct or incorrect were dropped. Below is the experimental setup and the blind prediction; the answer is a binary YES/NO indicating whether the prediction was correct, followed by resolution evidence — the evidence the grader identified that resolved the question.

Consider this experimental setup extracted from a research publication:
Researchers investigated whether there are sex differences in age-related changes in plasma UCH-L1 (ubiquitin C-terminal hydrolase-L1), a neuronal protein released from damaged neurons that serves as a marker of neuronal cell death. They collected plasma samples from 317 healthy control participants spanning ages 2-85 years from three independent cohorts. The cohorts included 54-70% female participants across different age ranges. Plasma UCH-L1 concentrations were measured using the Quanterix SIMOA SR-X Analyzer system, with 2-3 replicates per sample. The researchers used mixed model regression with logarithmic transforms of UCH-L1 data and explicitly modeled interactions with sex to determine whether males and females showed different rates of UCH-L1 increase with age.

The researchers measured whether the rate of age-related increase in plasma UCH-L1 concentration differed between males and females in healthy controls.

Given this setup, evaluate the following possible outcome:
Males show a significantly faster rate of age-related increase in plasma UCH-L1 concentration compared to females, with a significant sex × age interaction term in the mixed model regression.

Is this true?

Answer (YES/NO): NO